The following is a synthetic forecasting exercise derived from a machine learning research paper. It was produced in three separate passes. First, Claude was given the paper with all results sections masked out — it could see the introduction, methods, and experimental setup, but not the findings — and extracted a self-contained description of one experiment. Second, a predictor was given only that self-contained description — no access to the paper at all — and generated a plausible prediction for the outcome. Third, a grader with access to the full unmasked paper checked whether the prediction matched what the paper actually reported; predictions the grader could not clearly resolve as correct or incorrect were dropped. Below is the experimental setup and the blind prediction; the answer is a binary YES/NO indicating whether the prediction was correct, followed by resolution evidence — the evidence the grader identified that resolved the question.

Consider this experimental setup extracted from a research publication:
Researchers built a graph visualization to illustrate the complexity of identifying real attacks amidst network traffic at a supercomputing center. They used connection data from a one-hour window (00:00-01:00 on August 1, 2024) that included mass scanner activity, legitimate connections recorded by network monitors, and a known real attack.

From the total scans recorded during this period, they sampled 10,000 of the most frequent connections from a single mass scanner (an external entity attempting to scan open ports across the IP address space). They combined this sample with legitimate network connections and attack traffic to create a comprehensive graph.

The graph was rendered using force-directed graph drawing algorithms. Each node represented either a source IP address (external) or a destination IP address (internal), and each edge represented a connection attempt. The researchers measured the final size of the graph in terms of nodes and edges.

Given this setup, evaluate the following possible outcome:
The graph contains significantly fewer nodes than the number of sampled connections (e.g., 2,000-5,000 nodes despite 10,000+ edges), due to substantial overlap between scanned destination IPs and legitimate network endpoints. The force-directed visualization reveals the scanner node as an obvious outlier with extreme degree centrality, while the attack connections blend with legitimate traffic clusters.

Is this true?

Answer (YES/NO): NO